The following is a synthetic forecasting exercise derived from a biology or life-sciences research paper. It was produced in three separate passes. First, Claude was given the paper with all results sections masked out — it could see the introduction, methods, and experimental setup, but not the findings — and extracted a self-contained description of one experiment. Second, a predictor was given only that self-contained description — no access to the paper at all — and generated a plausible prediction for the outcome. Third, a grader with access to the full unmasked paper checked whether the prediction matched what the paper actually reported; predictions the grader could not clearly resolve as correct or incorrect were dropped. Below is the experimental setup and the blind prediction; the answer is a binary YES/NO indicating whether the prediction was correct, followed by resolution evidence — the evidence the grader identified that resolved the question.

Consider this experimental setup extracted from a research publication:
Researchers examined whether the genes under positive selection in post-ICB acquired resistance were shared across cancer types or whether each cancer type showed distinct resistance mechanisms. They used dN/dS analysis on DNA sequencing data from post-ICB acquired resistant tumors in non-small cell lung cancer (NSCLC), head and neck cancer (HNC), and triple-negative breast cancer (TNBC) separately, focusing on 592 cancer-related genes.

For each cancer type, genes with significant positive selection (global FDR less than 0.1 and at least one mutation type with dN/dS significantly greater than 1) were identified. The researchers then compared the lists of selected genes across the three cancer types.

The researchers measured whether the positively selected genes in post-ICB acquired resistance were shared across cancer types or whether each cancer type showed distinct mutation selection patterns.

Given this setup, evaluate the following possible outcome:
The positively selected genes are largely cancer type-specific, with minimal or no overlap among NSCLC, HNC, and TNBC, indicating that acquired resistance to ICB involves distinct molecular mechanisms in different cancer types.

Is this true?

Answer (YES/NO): YES